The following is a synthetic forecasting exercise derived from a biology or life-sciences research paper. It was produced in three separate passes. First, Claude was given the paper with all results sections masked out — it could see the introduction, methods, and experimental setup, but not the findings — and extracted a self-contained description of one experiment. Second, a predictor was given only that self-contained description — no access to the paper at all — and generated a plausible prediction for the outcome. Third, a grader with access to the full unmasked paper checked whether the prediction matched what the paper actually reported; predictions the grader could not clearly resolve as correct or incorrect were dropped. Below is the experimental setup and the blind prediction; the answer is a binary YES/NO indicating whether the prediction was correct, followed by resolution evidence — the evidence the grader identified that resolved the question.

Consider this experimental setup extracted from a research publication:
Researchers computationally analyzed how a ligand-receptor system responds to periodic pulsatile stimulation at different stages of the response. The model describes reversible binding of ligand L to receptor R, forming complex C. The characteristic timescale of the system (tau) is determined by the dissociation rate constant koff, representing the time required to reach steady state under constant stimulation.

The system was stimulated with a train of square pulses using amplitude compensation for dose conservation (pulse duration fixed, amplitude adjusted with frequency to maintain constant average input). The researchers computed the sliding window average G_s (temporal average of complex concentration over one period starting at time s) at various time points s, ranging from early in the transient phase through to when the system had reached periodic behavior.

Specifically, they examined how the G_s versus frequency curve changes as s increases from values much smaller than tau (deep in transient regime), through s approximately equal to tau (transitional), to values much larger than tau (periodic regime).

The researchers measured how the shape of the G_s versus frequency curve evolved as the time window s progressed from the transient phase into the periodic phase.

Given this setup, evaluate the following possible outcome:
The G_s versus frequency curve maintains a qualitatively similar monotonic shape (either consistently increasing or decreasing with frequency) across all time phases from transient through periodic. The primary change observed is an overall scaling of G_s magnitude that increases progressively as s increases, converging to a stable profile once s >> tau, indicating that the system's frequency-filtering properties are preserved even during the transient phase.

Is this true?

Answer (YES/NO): NO